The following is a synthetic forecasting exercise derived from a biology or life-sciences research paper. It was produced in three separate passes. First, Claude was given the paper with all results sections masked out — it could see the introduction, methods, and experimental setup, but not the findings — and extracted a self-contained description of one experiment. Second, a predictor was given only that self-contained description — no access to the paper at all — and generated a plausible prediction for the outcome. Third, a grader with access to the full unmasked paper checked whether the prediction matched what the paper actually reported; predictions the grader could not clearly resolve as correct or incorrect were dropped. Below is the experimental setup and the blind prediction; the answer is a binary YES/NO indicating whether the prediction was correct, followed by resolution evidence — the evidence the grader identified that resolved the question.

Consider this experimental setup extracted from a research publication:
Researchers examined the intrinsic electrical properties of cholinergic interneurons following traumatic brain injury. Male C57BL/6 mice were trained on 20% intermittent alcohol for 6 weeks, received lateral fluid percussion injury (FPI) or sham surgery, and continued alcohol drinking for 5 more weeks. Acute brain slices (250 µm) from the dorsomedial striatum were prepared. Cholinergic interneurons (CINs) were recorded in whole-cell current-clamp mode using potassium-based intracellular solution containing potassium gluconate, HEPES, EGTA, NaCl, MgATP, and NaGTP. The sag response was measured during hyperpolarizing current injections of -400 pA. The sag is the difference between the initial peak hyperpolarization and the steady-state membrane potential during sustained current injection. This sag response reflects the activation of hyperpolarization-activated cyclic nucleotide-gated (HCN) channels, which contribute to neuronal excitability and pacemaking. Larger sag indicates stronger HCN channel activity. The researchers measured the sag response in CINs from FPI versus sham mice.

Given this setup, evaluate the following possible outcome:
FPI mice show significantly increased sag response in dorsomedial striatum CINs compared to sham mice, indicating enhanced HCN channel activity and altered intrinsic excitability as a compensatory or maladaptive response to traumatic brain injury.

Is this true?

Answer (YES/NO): YES